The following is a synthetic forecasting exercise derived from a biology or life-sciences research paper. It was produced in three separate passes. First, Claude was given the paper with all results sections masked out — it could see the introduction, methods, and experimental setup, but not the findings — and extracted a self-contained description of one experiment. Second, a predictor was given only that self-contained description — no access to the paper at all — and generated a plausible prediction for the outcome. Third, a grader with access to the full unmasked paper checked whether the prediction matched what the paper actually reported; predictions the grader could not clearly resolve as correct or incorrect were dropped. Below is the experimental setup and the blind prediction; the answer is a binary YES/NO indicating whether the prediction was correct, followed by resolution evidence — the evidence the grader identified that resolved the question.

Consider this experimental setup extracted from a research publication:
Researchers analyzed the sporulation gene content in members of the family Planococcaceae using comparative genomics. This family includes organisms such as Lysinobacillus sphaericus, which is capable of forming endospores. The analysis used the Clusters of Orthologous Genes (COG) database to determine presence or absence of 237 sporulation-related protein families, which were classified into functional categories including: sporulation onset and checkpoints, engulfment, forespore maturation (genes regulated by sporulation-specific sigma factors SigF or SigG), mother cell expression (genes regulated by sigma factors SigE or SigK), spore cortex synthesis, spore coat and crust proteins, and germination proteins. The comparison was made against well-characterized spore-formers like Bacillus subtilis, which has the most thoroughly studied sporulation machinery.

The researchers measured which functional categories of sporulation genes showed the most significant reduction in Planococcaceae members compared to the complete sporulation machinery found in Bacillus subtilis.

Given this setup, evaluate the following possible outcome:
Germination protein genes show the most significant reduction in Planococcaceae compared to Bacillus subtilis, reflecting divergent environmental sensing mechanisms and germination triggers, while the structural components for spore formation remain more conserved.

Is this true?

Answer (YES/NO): NO